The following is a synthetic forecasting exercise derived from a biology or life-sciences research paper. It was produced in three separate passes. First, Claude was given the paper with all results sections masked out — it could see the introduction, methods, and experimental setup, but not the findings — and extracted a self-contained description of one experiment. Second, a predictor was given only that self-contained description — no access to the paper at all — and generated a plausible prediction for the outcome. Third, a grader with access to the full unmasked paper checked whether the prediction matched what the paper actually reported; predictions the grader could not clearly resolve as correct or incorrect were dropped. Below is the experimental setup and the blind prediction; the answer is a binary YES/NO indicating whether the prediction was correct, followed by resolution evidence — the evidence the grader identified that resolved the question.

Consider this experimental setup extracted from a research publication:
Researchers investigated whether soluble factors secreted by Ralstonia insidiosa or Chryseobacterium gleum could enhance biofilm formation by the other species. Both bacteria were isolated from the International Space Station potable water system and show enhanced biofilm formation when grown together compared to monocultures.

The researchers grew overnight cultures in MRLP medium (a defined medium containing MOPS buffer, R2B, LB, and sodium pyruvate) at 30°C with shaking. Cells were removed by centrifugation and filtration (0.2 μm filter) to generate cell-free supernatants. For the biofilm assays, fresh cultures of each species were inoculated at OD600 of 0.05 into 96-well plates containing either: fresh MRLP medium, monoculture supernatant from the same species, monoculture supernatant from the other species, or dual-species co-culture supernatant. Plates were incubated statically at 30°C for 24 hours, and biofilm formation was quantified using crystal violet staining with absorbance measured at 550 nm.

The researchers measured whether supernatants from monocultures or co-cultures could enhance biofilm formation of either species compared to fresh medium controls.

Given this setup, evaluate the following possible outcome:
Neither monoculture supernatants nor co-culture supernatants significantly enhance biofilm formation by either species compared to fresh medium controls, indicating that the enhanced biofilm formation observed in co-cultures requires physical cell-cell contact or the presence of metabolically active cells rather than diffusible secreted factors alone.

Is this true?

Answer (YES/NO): YES